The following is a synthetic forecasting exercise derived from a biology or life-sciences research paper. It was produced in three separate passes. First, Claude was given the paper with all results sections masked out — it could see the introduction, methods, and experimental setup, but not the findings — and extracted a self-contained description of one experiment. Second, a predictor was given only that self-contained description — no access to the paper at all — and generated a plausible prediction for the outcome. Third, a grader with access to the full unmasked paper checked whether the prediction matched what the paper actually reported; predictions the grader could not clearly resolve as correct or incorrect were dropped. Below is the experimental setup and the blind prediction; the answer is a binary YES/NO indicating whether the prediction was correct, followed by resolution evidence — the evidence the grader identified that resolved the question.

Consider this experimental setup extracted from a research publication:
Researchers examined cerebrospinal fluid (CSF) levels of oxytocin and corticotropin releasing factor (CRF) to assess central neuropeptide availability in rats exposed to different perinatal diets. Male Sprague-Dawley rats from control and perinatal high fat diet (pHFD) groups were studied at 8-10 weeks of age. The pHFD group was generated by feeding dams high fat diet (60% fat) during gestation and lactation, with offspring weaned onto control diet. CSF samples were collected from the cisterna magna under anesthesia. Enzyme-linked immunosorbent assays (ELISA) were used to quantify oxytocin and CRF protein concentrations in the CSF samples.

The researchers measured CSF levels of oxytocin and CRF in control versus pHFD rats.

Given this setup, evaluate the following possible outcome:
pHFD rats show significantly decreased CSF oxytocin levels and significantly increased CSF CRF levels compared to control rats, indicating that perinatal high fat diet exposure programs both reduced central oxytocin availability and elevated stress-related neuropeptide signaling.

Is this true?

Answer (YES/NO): NO